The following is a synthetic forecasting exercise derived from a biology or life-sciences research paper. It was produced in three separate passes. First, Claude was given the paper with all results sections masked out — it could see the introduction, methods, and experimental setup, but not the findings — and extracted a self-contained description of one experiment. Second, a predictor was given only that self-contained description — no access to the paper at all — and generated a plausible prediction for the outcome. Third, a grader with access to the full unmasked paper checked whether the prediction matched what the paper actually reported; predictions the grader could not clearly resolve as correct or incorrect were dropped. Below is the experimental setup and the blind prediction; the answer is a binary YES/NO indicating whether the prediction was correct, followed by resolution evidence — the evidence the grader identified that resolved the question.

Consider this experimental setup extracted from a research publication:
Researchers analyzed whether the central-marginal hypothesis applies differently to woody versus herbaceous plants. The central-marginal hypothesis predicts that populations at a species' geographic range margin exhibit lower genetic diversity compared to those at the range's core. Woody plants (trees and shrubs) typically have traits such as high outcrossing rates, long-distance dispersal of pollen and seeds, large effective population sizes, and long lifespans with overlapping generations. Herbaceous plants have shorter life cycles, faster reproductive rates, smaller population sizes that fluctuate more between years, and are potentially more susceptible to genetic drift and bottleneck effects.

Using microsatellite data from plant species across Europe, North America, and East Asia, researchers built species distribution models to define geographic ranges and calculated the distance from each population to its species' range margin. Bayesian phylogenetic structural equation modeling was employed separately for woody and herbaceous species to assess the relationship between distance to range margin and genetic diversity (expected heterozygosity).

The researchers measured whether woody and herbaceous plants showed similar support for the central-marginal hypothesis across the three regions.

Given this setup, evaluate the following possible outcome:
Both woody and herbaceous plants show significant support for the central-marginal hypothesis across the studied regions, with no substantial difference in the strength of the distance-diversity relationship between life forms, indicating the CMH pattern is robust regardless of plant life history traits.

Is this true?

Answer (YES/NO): NO